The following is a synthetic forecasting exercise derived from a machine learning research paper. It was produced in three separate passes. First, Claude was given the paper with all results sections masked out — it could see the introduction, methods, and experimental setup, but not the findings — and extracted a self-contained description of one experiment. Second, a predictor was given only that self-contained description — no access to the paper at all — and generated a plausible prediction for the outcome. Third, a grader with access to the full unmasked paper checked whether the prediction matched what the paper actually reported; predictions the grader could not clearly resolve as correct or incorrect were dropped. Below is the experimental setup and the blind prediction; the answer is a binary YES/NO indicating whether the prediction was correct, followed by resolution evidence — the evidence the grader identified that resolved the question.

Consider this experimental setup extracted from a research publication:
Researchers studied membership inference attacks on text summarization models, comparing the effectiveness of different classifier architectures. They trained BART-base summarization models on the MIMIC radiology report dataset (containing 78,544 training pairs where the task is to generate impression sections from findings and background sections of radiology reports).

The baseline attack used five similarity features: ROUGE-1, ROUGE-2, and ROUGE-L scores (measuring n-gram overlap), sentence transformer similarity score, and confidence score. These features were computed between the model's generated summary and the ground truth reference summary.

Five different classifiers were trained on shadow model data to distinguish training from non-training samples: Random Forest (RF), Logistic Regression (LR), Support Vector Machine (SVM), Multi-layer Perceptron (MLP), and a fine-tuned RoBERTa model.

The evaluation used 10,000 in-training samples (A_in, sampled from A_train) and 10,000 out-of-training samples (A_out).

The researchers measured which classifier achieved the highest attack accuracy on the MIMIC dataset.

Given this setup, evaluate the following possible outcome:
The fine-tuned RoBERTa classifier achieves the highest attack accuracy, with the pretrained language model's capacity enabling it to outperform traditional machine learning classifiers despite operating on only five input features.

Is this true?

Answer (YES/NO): NO